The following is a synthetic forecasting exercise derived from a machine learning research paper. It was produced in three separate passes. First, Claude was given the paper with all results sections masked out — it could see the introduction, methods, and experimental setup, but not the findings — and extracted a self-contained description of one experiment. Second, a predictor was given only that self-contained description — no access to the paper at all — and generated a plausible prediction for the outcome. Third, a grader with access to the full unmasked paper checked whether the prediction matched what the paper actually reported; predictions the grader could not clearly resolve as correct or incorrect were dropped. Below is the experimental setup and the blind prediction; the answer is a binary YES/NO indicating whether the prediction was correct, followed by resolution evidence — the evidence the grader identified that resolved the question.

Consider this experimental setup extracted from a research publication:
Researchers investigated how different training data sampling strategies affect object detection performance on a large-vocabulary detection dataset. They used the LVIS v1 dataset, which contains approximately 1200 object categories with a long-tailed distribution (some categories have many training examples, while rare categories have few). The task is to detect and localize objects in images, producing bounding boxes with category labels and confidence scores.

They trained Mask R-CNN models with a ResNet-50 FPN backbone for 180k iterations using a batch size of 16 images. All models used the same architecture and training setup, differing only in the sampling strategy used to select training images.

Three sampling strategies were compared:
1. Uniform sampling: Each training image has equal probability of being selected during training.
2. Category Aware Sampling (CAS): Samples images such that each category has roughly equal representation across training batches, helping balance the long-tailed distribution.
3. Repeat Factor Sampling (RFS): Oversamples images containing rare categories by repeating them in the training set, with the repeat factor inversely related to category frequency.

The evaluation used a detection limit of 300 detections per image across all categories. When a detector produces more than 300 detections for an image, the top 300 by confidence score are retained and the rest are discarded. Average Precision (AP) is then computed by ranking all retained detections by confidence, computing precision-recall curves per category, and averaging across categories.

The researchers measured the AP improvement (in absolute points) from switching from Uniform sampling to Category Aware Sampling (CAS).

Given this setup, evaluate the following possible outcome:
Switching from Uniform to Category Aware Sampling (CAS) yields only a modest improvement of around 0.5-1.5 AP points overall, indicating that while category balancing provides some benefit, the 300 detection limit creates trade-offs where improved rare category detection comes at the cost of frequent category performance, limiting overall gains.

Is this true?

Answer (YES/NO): YES